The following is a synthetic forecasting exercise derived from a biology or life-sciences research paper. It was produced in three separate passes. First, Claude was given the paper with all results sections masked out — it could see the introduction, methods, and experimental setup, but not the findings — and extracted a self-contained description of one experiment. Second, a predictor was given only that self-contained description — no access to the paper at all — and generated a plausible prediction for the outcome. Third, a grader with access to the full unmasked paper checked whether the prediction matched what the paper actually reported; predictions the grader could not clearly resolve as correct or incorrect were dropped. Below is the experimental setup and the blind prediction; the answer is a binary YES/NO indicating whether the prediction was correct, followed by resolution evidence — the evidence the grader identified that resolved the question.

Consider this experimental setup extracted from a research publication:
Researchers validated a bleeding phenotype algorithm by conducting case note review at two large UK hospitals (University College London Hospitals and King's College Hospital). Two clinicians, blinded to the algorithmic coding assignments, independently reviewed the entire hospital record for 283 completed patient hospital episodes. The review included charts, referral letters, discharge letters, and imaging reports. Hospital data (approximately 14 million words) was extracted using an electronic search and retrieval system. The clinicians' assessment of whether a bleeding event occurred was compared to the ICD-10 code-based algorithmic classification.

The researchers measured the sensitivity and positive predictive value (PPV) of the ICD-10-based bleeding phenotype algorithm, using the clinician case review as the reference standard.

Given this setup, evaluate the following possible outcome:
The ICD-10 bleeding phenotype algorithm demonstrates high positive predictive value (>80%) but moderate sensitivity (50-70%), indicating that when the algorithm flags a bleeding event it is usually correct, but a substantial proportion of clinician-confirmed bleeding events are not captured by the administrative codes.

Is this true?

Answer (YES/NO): NO